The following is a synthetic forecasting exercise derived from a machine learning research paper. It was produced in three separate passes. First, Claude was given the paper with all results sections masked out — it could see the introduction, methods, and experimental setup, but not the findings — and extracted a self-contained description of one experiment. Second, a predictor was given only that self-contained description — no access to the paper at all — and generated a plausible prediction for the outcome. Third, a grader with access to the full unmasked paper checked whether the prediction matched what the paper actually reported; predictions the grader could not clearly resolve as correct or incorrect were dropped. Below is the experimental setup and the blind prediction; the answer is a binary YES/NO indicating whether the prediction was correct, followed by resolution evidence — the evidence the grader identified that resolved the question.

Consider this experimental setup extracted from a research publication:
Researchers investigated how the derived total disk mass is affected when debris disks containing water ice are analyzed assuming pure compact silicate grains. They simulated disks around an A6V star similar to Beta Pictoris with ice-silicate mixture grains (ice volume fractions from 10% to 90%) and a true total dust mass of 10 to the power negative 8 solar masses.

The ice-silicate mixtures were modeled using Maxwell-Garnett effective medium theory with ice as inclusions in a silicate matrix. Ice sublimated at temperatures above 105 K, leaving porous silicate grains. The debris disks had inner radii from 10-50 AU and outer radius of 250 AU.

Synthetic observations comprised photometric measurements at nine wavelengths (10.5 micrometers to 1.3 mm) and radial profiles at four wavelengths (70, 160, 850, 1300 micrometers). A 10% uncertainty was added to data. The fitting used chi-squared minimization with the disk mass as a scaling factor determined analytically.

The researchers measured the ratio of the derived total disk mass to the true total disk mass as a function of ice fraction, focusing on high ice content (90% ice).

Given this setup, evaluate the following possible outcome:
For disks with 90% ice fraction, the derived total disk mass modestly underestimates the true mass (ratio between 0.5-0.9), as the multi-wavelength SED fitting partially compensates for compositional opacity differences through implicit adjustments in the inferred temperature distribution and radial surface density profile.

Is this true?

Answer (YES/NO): NO